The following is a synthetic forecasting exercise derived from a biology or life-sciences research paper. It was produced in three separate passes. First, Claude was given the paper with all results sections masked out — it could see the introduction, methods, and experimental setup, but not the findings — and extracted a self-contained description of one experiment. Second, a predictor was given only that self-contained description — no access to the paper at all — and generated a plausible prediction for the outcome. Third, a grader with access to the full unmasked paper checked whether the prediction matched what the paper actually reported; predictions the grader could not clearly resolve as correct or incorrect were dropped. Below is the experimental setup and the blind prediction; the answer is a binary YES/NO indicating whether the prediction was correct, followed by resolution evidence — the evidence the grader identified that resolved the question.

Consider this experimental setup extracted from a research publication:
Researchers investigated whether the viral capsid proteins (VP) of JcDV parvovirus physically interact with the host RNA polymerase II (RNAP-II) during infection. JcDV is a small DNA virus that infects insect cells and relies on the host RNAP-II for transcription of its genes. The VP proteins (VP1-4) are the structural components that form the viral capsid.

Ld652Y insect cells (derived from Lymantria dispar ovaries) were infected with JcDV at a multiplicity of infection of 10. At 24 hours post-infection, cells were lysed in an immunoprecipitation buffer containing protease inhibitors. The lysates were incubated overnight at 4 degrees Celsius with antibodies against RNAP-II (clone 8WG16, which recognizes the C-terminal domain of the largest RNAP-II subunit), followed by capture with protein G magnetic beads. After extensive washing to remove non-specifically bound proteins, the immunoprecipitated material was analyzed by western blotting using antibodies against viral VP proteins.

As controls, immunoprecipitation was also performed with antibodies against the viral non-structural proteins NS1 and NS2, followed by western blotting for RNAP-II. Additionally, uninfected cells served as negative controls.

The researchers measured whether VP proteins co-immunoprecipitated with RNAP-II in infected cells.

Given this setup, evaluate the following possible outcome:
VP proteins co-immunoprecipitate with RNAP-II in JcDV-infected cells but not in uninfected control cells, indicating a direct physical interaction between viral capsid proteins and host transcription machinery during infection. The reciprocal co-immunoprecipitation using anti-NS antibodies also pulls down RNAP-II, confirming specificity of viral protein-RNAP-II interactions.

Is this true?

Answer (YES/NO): NO